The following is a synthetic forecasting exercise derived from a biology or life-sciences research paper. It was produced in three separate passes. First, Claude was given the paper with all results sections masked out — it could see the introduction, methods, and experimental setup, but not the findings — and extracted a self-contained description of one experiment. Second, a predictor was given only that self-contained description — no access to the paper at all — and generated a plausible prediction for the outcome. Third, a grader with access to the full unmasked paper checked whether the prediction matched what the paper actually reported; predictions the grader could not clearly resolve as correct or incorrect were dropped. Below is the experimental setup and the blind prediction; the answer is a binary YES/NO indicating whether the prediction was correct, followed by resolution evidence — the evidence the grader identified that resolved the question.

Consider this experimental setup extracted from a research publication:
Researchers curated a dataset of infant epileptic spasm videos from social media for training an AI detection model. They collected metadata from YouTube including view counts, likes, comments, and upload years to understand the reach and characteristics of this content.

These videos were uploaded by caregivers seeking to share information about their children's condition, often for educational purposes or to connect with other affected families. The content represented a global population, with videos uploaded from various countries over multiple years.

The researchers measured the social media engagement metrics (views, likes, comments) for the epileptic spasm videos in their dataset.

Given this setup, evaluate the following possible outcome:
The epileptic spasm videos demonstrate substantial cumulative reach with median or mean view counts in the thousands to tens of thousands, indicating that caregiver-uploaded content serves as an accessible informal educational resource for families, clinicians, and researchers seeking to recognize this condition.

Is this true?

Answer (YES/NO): YES